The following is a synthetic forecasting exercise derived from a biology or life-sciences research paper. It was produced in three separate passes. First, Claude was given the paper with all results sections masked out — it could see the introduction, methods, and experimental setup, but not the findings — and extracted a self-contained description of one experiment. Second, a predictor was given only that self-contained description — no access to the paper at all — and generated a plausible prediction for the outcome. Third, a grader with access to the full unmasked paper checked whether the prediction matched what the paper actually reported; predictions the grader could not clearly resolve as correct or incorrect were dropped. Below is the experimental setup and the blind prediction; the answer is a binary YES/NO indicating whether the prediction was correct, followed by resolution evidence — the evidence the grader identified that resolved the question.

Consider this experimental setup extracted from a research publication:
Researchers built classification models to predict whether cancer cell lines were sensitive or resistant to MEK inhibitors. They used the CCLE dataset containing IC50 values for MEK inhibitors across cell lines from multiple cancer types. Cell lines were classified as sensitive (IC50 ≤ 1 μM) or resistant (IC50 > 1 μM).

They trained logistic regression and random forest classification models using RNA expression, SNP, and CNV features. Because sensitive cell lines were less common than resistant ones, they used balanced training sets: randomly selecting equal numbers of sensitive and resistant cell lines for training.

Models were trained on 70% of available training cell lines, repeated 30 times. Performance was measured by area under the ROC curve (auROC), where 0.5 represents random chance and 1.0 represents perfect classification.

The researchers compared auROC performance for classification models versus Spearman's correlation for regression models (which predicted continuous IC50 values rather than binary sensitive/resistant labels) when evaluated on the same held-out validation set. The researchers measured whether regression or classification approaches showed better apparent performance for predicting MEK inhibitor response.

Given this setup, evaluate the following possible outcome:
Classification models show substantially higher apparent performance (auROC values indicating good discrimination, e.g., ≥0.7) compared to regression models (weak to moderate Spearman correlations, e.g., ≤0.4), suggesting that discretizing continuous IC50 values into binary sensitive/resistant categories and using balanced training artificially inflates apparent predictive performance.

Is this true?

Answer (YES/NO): NO